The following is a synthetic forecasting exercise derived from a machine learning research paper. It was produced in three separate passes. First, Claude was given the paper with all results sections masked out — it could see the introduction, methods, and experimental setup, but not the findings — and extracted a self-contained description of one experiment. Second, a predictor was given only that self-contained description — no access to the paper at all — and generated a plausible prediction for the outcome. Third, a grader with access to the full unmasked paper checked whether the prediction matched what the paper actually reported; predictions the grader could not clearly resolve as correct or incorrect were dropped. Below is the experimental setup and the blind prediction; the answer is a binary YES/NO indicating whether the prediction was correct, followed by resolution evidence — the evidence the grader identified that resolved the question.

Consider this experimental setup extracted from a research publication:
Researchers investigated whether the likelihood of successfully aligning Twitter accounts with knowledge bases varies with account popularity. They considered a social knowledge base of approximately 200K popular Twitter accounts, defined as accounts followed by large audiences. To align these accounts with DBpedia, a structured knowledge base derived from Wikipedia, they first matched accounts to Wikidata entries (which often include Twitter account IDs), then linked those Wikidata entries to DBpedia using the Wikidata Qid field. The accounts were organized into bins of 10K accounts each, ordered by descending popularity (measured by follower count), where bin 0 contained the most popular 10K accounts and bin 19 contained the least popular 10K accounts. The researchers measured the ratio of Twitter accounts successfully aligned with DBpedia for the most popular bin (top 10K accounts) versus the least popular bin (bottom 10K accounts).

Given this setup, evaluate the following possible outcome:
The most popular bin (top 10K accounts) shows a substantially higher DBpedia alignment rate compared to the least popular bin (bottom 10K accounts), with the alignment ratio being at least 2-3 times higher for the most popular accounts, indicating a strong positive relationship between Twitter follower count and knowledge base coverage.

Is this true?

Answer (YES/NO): YES